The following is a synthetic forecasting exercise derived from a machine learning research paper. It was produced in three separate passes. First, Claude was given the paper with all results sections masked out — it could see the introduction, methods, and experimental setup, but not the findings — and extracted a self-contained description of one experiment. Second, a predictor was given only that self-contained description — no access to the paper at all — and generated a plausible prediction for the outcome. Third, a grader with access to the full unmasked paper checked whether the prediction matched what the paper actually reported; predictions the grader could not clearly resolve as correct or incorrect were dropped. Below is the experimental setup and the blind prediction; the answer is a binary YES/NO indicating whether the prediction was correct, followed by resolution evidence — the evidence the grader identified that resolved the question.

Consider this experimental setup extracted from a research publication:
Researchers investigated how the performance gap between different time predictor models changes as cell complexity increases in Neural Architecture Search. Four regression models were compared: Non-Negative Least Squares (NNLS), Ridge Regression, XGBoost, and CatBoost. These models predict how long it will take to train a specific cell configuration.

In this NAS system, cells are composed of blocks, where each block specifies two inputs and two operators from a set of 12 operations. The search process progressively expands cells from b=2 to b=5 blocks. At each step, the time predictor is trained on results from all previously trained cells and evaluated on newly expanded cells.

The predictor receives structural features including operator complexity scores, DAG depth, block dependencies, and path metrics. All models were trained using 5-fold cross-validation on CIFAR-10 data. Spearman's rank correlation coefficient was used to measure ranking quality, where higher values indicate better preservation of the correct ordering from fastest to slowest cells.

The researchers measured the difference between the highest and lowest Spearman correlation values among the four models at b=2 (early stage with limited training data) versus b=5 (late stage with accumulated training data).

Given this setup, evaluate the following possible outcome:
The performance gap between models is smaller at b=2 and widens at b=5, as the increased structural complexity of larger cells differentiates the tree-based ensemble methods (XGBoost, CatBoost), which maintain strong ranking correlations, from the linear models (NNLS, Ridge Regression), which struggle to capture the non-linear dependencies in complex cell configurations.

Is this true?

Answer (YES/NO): NO